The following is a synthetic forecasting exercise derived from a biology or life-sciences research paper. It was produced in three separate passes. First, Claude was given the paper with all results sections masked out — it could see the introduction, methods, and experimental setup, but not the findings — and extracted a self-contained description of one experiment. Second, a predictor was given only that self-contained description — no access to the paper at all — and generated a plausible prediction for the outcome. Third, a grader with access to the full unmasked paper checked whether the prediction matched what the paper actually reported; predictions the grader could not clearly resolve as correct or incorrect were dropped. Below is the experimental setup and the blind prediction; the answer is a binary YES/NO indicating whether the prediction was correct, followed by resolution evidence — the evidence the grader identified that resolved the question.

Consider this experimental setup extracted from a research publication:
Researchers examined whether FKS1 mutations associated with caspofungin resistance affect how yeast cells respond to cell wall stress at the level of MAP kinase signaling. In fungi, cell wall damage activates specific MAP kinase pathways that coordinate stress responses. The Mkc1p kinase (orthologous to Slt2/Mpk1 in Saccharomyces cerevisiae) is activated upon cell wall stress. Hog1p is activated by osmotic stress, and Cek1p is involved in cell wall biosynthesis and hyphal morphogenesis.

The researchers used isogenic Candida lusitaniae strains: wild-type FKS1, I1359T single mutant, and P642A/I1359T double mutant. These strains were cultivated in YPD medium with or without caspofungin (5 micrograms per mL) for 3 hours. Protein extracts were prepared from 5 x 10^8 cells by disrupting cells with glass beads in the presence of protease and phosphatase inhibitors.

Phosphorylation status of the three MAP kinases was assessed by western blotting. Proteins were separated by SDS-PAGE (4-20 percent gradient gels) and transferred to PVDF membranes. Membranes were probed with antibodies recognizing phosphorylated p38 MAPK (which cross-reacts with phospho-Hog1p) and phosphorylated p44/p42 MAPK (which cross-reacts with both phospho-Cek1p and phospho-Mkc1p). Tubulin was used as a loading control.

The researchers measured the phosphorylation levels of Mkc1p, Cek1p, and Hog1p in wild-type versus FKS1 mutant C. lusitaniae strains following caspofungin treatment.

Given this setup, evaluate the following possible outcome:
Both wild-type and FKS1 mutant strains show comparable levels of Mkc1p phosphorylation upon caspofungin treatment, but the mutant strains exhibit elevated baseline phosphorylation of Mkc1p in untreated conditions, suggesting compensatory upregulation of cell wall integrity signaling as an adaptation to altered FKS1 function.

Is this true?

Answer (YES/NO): YES